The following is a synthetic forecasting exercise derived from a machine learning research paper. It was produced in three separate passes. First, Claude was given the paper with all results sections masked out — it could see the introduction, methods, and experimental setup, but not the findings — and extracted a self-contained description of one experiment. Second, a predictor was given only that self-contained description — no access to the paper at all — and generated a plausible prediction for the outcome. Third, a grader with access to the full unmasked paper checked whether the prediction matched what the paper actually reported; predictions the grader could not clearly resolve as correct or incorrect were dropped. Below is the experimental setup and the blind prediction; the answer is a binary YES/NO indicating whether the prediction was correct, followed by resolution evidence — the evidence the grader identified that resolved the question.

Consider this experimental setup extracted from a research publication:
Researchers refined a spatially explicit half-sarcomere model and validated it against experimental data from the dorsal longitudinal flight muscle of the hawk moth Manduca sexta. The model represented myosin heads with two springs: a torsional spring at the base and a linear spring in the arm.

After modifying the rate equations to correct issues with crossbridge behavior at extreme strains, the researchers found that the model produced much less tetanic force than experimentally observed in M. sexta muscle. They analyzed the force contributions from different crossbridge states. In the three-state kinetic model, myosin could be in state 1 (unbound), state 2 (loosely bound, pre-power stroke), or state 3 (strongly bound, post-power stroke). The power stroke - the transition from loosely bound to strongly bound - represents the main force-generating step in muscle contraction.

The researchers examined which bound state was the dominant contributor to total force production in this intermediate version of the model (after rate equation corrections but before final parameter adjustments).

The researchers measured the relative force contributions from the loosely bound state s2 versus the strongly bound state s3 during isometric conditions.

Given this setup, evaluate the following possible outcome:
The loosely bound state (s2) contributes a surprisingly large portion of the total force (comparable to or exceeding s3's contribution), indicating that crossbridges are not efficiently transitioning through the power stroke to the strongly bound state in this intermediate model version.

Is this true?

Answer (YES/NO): YES